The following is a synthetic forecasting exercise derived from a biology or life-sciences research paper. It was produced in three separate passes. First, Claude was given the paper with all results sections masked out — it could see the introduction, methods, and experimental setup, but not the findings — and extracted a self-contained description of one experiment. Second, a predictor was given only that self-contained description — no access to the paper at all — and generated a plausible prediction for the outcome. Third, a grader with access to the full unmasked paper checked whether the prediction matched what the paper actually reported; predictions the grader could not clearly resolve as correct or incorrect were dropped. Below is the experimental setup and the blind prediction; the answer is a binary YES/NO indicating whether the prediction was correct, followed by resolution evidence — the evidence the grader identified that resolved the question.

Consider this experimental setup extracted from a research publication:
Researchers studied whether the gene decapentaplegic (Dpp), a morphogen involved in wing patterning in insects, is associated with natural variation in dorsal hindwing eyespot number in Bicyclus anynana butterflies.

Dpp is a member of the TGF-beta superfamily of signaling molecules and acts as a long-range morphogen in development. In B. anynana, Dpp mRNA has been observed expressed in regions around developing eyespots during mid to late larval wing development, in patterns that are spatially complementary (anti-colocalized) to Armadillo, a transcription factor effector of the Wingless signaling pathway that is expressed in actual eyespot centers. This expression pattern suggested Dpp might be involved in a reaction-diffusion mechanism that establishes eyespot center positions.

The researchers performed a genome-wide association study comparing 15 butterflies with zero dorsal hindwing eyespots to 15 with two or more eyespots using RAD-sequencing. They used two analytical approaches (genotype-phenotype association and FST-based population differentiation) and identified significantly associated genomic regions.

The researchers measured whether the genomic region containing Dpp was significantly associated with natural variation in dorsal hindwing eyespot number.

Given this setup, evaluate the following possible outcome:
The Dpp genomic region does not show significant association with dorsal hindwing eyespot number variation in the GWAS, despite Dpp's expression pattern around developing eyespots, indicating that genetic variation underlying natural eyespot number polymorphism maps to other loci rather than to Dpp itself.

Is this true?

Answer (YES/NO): NO